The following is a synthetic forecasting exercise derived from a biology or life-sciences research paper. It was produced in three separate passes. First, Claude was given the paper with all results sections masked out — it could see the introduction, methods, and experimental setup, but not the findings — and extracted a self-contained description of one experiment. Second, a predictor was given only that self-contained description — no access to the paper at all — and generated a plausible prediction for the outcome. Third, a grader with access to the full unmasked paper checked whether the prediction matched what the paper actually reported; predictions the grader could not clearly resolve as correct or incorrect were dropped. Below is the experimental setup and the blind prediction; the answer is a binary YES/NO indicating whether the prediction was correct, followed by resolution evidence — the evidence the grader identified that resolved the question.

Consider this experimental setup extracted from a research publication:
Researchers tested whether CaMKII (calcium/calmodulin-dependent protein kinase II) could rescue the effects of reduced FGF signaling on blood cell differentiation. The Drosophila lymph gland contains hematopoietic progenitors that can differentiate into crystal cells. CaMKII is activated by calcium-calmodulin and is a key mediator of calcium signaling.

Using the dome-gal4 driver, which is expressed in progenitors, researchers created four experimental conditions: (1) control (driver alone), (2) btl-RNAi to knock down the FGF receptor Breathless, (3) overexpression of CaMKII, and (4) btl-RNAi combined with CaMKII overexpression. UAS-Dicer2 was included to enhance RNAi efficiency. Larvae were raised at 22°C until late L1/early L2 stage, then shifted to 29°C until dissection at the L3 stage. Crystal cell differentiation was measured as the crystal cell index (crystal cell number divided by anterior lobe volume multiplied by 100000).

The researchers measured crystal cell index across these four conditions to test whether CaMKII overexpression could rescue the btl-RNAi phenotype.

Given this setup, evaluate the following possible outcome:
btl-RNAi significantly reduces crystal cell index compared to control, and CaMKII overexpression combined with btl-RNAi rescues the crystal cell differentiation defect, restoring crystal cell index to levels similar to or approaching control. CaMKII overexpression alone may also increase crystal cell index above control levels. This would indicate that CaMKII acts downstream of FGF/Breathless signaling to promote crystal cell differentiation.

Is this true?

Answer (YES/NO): NO